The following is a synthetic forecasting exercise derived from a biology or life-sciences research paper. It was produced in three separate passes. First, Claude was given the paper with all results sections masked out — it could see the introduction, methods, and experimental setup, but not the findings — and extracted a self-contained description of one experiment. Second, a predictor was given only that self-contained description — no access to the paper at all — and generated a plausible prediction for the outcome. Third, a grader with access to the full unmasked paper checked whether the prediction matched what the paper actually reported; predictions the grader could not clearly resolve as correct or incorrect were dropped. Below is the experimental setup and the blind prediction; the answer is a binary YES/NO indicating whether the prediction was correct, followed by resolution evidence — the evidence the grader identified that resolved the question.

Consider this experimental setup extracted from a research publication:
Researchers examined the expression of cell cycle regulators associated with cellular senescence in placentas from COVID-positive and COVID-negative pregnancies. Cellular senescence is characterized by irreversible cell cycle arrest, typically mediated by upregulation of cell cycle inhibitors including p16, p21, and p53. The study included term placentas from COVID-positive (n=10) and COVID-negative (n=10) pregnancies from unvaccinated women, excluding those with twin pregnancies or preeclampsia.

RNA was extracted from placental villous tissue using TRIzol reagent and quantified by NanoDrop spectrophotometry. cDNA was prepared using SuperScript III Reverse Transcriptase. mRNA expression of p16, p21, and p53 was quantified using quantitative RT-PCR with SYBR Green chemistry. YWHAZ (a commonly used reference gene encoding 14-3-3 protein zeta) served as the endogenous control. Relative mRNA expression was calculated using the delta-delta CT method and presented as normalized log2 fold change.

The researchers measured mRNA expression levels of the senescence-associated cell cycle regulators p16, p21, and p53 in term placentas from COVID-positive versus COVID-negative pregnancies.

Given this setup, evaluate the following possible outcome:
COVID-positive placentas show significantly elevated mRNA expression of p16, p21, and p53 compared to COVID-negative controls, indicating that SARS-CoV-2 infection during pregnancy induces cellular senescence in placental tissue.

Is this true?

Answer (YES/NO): NO